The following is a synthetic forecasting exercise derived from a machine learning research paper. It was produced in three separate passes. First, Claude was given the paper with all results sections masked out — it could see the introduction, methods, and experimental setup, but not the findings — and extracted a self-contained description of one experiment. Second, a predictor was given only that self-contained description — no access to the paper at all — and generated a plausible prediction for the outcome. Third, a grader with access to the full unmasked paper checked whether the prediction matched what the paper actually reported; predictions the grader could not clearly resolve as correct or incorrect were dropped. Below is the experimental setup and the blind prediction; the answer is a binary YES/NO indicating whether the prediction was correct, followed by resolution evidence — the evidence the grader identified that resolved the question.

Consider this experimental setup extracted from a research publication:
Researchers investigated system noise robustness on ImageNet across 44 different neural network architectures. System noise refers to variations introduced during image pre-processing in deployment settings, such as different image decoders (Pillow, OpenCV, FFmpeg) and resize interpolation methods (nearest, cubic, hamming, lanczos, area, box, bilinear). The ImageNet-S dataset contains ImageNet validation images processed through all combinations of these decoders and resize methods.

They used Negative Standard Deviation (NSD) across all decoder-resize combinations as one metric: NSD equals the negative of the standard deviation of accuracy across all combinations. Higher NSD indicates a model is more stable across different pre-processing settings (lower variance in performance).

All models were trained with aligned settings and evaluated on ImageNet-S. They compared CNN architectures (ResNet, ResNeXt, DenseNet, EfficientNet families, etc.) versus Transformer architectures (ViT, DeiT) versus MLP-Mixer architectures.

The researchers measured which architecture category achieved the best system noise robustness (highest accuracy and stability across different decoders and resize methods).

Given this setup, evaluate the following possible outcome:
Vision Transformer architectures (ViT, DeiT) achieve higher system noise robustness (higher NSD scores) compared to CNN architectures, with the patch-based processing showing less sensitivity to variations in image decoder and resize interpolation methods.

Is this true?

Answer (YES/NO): NO